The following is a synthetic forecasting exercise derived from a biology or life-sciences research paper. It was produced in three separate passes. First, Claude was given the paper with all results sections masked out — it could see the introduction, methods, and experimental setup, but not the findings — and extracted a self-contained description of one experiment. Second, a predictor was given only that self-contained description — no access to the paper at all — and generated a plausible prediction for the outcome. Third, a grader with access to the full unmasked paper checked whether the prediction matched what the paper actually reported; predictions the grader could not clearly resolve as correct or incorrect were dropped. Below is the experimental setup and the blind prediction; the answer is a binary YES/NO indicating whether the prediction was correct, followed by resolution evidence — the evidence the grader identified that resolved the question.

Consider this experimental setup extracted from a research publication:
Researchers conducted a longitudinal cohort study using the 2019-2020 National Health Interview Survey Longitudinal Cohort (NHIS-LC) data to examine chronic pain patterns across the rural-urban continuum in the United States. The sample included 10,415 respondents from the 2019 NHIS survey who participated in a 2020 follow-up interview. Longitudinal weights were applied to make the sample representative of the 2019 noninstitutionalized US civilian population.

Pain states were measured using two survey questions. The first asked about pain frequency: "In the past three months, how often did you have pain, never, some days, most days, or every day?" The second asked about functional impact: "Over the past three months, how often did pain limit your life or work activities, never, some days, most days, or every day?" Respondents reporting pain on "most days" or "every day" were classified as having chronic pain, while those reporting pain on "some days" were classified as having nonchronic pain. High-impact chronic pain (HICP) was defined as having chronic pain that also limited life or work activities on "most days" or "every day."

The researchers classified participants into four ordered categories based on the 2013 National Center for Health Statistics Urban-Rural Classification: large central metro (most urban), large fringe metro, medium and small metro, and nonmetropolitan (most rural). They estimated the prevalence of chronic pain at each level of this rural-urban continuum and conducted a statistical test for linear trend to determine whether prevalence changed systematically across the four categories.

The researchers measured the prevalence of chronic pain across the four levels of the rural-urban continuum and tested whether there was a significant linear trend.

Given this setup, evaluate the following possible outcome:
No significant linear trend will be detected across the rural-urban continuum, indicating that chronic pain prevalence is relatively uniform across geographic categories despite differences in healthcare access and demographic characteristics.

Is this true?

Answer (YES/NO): NO